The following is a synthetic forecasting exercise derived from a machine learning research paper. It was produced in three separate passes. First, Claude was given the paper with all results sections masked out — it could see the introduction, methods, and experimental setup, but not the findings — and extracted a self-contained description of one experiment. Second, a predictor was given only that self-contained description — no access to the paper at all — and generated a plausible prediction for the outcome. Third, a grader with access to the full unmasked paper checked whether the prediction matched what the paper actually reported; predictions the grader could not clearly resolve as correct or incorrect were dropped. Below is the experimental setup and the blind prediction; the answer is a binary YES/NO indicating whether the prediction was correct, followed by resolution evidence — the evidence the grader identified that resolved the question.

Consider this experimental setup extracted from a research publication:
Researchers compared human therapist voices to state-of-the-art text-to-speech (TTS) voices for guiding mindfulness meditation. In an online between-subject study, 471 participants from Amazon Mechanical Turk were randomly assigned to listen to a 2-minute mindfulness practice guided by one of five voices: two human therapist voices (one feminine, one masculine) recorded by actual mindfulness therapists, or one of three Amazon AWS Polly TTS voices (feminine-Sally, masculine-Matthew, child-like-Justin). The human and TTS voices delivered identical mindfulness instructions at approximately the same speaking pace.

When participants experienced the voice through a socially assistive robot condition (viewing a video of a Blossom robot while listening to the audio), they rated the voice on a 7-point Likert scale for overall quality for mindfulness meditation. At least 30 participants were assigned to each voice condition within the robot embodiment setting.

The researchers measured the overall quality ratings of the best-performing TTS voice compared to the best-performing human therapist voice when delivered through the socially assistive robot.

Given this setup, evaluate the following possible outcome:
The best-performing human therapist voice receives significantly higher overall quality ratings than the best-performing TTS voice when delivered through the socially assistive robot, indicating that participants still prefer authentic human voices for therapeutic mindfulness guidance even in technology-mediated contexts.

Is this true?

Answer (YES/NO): YES